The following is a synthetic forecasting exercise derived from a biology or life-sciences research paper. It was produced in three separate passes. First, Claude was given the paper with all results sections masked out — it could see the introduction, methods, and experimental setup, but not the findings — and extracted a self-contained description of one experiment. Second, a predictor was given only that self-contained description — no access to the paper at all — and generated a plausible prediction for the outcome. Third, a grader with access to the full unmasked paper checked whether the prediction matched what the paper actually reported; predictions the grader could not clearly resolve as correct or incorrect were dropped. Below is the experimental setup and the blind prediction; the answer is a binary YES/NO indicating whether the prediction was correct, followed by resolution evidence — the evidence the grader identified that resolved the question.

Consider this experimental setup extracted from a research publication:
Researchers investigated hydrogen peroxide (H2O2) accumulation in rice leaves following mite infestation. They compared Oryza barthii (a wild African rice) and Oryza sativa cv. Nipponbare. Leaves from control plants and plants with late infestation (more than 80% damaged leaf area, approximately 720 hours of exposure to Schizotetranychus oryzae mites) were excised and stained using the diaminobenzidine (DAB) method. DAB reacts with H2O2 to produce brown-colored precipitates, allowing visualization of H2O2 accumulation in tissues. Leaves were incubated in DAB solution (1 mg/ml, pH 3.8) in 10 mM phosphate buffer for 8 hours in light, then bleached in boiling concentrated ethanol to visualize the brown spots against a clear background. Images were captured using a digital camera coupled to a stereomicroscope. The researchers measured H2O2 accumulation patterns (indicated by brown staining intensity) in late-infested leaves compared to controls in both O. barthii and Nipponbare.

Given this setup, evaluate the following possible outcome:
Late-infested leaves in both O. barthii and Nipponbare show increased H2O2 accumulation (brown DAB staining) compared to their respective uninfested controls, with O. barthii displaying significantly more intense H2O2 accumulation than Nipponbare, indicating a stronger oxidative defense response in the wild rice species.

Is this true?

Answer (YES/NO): NO